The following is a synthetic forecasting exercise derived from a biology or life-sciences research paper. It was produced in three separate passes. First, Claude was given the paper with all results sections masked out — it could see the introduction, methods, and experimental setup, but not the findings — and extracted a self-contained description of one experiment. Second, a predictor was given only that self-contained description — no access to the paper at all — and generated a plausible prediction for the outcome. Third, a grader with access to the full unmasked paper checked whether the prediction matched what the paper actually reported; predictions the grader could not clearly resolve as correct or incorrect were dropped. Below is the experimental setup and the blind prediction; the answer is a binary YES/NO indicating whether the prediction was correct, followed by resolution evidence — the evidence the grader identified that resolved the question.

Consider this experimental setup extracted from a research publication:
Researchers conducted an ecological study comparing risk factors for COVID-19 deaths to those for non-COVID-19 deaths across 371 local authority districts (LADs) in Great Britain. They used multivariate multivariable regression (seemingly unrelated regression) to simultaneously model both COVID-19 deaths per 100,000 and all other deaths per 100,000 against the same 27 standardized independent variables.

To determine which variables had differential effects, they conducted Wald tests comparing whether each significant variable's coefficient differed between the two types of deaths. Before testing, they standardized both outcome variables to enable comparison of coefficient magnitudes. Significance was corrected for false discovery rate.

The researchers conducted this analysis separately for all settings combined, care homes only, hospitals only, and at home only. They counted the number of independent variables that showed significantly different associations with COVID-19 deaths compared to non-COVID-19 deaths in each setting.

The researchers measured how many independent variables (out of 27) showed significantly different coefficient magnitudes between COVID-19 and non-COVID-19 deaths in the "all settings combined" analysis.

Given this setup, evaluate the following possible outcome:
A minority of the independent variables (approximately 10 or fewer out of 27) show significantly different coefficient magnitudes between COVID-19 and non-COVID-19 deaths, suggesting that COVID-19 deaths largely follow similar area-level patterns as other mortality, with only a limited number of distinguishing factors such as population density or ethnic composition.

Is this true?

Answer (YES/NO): NO